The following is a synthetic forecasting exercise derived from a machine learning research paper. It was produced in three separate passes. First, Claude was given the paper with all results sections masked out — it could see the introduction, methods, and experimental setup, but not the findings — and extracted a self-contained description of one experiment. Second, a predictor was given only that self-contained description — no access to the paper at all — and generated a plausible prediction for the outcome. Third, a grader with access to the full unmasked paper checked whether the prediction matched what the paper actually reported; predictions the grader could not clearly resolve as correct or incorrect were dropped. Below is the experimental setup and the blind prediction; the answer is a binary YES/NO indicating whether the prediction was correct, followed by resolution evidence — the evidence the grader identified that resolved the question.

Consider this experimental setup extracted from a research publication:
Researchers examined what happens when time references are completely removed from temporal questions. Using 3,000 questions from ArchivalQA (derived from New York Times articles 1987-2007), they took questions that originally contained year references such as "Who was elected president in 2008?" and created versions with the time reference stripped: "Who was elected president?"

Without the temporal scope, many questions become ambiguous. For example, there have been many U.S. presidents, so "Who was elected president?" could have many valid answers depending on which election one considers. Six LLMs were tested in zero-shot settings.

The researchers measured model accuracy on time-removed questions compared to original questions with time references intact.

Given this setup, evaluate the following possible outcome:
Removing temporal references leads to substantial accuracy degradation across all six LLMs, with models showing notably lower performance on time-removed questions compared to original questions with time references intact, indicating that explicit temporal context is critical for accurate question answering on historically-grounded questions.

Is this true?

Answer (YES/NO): YES